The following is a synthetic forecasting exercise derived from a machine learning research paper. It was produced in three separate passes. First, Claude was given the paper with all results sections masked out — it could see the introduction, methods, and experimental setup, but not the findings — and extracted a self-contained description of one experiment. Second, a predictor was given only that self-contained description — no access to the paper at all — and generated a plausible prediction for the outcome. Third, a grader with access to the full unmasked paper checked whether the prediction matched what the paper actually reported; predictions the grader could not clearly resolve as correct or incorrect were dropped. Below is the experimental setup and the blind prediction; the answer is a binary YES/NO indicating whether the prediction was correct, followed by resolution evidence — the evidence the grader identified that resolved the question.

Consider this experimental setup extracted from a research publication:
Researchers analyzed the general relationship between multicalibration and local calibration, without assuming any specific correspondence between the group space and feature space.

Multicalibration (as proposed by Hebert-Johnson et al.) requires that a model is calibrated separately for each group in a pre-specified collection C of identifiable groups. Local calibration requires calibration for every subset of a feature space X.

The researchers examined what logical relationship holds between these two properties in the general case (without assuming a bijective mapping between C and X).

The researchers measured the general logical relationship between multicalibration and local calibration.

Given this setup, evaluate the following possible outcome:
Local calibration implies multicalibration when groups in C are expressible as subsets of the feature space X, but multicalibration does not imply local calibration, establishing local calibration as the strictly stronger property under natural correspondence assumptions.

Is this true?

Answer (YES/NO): NO